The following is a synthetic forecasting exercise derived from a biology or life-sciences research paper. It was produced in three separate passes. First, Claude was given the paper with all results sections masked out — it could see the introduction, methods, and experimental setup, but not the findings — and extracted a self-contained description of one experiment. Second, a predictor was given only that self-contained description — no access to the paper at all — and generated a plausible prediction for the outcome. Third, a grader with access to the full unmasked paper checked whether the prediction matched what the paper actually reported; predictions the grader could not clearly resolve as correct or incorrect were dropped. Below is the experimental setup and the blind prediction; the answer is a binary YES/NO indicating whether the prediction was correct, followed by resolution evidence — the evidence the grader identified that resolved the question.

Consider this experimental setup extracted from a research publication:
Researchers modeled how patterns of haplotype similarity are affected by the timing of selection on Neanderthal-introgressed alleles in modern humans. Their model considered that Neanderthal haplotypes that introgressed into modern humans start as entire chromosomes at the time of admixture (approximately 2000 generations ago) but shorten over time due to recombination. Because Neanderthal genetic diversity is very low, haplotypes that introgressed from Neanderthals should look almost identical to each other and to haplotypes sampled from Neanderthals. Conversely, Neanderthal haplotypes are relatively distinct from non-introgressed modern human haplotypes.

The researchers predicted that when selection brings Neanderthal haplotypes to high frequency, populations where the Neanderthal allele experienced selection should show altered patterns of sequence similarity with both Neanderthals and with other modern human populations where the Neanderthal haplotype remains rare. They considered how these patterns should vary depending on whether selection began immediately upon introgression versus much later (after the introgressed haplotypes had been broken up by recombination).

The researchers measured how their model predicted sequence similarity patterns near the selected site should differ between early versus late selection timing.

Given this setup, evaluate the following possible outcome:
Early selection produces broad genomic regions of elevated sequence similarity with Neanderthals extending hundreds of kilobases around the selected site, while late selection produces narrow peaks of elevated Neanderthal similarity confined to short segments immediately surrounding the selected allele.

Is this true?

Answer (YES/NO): YES